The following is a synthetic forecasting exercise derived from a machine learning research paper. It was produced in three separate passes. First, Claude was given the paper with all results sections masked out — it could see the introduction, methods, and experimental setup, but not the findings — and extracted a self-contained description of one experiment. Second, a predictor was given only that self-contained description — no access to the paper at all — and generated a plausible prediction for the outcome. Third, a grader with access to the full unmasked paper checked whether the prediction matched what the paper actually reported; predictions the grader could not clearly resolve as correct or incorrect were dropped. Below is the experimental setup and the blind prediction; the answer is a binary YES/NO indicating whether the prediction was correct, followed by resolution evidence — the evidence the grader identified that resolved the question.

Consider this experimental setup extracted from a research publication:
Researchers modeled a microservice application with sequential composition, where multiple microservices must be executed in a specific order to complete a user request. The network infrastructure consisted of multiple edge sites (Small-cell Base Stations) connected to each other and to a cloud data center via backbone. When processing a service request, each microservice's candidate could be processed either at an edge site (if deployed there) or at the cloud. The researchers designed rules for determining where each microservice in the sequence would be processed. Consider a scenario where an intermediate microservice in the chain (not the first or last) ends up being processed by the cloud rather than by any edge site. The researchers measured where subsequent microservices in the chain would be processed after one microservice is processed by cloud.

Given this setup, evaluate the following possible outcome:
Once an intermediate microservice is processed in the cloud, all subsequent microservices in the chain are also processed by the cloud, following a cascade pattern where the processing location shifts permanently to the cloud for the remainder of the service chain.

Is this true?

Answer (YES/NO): YES